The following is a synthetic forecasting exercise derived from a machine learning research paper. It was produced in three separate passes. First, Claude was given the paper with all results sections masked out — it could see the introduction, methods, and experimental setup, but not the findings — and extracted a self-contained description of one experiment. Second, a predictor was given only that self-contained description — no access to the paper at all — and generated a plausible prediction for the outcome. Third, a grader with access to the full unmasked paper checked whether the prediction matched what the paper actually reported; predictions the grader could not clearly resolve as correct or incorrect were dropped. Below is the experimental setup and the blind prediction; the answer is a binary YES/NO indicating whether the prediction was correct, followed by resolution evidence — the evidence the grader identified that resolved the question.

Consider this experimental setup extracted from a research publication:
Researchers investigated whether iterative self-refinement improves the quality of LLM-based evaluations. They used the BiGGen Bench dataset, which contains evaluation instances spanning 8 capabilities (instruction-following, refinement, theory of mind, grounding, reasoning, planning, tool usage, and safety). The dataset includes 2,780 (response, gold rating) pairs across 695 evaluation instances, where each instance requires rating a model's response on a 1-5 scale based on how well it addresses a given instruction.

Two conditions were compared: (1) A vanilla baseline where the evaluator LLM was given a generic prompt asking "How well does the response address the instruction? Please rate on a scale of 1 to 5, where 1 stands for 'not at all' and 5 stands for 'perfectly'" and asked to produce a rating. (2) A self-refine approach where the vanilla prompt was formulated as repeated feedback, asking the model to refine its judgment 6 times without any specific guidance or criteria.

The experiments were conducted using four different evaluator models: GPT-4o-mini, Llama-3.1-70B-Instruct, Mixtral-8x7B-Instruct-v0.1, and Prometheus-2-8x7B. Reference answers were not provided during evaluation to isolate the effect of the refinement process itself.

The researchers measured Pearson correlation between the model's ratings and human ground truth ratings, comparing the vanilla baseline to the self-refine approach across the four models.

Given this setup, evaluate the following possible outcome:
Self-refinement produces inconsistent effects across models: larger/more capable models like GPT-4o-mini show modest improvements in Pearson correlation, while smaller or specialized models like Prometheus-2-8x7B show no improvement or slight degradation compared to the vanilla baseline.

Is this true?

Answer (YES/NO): NO